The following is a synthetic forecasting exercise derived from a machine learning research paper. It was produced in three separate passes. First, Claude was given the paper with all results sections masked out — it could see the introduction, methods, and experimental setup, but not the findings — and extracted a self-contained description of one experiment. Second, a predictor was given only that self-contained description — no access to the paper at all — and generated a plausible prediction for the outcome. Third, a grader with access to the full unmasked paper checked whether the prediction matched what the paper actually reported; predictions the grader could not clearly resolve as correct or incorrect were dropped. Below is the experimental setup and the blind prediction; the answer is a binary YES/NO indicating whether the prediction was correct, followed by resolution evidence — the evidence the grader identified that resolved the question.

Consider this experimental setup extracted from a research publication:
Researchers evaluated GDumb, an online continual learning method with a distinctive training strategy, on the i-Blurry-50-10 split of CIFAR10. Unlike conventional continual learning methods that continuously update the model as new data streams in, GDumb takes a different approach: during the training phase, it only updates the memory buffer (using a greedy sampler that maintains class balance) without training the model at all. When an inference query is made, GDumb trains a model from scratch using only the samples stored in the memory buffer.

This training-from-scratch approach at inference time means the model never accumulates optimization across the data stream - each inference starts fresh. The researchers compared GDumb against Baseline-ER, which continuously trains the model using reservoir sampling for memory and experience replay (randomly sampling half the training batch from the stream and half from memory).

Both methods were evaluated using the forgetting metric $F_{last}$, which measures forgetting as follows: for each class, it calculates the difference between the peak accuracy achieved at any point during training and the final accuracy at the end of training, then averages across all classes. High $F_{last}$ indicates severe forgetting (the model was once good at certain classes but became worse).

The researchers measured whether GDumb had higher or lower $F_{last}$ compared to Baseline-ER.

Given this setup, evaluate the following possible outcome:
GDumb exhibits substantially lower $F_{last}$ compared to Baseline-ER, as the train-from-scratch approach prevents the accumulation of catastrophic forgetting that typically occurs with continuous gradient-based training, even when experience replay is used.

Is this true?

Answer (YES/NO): YES